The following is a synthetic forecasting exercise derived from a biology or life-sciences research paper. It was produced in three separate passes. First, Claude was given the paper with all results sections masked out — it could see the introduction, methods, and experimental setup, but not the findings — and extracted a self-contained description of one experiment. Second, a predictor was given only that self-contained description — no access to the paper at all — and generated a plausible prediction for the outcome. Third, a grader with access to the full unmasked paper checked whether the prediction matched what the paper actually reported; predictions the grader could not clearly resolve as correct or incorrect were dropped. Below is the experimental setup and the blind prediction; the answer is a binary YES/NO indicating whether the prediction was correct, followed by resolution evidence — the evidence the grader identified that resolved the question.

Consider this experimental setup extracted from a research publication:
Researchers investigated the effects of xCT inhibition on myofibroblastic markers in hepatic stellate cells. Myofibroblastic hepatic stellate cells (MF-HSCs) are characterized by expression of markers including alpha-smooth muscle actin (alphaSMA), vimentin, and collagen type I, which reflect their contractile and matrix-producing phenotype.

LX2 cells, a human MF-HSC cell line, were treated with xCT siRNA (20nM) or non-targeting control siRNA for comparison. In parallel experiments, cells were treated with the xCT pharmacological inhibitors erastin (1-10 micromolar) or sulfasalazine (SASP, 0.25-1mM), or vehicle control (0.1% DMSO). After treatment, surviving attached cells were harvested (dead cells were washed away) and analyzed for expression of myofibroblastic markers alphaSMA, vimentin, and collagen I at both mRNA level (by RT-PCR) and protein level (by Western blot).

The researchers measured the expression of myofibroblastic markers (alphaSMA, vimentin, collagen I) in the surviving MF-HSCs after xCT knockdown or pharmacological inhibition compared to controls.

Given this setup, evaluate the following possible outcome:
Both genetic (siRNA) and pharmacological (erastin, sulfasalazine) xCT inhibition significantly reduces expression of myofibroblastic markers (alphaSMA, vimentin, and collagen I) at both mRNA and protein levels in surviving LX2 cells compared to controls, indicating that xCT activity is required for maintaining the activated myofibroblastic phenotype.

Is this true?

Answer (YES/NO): YES